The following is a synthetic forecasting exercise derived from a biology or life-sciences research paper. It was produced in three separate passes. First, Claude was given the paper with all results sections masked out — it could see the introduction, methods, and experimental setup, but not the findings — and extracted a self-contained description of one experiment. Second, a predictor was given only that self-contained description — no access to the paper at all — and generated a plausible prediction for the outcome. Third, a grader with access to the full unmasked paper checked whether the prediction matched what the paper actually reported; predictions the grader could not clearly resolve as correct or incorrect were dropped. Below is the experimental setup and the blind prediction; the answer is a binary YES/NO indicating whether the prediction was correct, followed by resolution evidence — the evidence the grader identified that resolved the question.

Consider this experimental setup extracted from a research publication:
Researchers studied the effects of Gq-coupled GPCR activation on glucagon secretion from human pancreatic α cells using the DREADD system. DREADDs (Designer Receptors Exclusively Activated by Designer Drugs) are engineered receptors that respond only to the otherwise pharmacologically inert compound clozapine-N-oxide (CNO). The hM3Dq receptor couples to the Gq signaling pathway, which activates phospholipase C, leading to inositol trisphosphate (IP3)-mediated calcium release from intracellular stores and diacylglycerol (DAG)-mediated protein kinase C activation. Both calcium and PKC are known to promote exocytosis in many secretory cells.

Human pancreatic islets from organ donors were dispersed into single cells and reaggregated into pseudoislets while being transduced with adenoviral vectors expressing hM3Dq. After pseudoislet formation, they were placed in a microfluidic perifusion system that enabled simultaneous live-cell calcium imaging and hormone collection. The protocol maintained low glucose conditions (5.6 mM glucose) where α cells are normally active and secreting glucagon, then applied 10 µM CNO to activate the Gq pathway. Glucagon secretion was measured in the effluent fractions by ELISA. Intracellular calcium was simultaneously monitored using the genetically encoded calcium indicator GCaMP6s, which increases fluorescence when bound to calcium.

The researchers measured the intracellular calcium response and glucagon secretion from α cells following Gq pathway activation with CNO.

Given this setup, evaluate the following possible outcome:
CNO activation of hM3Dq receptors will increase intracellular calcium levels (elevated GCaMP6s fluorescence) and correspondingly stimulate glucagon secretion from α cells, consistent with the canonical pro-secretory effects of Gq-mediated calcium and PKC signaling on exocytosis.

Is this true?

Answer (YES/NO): YES